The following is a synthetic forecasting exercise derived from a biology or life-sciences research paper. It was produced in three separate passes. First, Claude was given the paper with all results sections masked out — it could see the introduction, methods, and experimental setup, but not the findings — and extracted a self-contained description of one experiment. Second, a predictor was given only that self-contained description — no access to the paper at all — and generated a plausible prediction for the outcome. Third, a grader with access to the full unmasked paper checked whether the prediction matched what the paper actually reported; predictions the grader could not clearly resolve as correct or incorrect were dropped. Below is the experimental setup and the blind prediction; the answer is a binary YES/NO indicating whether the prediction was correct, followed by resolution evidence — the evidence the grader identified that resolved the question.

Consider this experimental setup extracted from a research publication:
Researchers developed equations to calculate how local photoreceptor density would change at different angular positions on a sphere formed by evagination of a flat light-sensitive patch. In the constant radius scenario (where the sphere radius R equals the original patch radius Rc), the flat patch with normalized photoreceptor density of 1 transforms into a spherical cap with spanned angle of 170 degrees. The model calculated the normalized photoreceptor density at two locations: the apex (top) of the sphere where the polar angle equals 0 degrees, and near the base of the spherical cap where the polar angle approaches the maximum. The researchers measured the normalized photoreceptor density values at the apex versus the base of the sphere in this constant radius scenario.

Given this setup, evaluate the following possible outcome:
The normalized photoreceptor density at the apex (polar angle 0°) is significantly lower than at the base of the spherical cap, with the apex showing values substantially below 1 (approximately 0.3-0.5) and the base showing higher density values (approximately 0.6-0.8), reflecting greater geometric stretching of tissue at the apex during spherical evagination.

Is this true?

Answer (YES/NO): NO